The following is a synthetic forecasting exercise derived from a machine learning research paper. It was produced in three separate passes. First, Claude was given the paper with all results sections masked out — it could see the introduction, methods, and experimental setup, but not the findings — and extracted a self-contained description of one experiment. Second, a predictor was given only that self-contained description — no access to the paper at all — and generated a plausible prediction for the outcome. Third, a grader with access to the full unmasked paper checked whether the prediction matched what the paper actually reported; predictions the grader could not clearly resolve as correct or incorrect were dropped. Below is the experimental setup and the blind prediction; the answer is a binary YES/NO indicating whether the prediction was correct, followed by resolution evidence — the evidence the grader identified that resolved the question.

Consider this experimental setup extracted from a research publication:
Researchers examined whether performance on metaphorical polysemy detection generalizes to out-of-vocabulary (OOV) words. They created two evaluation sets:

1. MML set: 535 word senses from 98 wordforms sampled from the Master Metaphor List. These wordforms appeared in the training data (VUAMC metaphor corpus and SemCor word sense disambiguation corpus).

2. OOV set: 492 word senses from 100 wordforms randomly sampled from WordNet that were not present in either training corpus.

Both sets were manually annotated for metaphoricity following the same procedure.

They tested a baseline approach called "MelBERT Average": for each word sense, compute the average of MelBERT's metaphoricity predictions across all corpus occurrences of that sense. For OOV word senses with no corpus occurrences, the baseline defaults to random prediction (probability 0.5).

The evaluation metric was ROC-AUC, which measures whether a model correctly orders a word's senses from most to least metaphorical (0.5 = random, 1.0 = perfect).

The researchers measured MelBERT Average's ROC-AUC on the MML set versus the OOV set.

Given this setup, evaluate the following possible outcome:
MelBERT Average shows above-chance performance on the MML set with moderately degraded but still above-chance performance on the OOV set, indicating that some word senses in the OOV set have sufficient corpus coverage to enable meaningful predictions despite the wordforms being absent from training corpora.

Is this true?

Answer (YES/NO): NO